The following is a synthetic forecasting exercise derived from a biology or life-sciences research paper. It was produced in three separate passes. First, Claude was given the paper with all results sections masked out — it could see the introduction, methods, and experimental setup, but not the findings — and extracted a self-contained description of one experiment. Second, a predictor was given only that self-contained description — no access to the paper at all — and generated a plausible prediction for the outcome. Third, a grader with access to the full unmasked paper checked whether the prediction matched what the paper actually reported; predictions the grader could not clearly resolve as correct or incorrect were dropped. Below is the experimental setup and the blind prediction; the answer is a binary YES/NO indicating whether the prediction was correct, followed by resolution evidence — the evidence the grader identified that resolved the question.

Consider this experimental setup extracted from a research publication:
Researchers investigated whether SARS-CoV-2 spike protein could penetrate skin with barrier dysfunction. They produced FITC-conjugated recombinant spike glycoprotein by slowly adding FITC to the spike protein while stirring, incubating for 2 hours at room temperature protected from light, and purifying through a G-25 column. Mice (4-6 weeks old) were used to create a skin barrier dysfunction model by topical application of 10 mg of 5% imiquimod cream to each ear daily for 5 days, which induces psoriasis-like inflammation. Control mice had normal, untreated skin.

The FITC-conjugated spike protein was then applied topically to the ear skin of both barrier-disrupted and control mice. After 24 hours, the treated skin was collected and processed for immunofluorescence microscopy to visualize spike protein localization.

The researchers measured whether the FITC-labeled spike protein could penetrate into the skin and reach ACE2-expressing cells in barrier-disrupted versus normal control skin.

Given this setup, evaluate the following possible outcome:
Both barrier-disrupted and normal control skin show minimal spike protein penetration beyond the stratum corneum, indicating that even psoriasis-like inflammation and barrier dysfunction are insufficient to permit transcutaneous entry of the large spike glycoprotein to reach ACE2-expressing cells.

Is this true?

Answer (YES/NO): NO